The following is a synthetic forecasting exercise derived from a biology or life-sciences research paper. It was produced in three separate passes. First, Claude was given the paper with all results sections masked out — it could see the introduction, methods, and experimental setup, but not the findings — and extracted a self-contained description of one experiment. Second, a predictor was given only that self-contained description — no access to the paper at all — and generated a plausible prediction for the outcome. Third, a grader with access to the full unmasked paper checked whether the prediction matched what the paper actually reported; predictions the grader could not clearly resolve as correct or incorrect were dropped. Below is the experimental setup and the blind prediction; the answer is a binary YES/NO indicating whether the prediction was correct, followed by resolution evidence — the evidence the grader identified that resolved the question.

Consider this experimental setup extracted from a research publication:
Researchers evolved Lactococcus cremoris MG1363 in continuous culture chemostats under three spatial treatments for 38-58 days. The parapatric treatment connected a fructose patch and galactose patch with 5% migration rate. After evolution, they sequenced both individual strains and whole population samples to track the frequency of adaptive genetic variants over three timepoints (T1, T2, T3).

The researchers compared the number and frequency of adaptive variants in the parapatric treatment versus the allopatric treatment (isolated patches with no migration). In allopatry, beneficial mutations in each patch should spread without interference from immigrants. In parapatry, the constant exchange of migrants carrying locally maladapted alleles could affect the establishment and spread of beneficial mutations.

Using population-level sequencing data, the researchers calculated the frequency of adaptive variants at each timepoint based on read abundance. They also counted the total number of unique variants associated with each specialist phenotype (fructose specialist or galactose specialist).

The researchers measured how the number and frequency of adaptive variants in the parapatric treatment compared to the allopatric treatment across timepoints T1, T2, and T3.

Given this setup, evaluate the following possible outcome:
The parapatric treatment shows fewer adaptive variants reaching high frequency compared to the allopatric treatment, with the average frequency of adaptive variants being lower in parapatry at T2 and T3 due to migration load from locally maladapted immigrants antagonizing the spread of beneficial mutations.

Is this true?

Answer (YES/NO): NO